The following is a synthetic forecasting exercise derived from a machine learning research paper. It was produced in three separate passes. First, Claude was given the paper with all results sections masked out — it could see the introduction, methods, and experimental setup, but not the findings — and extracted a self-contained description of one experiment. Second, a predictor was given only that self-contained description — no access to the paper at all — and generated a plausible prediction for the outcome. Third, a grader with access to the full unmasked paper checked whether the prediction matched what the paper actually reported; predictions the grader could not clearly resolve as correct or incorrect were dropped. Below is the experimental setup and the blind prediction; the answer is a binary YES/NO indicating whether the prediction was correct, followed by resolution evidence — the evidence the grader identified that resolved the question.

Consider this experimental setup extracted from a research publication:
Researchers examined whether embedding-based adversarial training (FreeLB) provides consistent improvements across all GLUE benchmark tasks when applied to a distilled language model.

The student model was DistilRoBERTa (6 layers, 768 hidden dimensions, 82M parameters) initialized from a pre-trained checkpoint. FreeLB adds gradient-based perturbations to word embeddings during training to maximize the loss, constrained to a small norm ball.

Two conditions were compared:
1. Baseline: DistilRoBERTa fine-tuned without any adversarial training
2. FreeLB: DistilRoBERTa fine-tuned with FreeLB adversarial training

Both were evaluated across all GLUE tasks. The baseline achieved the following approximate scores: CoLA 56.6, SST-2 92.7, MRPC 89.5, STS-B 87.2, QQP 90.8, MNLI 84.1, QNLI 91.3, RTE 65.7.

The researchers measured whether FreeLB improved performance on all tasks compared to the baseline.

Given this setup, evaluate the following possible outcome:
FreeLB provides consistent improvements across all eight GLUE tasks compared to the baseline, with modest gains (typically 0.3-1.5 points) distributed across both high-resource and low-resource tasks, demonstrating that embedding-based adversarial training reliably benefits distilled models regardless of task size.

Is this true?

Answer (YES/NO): NO